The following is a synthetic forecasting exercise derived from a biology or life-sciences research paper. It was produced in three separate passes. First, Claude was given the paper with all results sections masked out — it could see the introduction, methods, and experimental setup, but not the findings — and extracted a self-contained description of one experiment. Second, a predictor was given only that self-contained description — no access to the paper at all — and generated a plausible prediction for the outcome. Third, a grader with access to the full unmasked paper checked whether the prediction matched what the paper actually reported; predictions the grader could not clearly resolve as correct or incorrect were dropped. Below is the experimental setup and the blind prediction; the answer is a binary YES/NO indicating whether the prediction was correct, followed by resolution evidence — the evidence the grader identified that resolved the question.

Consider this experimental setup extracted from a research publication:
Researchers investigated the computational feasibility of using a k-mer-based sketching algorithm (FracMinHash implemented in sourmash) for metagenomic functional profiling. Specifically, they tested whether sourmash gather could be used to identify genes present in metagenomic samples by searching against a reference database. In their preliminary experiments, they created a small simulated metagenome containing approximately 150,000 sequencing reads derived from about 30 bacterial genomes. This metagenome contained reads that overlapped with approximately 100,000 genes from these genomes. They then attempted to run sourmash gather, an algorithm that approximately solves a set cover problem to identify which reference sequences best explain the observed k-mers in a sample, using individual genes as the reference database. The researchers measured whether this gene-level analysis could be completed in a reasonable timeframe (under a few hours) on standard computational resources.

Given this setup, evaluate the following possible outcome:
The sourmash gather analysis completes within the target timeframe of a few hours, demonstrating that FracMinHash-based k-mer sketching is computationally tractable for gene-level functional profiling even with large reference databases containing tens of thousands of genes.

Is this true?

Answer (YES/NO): NO